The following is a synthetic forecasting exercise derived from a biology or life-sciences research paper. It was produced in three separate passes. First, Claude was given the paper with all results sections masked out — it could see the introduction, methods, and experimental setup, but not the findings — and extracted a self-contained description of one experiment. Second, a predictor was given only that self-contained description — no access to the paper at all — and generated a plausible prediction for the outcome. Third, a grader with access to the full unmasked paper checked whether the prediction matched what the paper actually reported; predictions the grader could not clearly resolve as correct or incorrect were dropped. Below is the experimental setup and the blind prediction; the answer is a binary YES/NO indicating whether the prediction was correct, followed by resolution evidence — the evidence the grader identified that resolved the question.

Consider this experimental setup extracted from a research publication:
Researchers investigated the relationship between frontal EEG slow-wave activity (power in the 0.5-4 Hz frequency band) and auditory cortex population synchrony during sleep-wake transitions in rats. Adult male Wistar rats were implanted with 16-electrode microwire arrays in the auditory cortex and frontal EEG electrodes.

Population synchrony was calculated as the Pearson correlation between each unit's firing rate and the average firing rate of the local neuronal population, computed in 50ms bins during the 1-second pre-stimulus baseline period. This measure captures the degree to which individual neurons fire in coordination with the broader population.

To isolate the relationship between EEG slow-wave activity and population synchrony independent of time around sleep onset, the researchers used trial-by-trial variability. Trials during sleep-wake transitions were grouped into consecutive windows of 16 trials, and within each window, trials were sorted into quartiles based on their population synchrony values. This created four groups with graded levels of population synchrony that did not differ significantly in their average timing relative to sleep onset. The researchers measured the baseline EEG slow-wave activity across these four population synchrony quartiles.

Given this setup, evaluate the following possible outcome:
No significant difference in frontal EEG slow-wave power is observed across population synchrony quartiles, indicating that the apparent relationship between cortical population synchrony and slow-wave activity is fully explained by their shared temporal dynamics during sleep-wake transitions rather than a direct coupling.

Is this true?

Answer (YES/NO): NO